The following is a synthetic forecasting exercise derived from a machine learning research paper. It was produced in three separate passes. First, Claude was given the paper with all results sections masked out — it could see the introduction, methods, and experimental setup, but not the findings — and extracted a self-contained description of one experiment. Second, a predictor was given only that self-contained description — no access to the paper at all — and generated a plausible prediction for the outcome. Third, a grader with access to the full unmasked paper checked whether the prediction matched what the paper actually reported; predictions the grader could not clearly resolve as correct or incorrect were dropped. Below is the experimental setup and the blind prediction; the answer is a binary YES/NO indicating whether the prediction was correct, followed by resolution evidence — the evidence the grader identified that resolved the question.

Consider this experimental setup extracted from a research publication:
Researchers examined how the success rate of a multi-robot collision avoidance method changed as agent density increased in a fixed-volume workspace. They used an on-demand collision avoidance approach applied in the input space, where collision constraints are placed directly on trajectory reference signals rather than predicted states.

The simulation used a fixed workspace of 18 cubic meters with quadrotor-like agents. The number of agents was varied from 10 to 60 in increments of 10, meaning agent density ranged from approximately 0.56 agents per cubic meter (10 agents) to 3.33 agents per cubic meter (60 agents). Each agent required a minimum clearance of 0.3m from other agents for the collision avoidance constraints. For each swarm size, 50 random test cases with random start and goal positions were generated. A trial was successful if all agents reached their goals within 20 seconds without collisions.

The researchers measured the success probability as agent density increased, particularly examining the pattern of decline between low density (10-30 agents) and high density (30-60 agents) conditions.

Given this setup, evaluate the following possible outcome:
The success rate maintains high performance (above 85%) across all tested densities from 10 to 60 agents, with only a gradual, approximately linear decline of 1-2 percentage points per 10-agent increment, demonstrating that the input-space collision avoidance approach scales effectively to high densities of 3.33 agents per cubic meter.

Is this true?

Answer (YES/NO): NO